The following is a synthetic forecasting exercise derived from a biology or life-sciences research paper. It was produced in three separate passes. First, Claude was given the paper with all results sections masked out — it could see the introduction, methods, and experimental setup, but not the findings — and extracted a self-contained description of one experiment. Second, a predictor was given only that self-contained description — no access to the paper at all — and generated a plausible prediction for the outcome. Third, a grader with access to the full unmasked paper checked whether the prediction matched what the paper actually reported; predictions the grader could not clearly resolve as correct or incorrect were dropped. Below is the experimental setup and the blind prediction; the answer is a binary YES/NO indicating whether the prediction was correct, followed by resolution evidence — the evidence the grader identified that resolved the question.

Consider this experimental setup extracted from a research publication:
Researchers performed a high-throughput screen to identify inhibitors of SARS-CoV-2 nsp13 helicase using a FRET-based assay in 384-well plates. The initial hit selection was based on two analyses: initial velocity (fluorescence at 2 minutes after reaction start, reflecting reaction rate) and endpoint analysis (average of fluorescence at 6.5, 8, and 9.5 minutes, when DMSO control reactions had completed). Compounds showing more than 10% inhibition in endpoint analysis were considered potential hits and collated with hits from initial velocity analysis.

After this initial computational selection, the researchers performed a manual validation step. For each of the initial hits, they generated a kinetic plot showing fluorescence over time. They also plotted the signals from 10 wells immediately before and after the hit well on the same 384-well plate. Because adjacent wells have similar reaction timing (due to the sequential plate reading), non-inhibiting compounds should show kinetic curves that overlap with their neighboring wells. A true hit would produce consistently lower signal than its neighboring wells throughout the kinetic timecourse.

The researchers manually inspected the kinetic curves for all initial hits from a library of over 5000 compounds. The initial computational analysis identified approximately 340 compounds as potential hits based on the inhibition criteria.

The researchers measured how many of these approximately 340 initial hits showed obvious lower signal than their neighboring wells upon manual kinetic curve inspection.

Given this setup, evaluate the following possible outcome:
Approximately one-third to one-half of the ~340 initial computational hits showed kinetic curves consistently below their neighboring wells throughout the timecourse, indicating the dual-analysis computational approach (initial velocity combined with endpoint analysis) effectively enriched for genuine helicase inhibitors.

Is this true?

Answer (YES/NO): YES